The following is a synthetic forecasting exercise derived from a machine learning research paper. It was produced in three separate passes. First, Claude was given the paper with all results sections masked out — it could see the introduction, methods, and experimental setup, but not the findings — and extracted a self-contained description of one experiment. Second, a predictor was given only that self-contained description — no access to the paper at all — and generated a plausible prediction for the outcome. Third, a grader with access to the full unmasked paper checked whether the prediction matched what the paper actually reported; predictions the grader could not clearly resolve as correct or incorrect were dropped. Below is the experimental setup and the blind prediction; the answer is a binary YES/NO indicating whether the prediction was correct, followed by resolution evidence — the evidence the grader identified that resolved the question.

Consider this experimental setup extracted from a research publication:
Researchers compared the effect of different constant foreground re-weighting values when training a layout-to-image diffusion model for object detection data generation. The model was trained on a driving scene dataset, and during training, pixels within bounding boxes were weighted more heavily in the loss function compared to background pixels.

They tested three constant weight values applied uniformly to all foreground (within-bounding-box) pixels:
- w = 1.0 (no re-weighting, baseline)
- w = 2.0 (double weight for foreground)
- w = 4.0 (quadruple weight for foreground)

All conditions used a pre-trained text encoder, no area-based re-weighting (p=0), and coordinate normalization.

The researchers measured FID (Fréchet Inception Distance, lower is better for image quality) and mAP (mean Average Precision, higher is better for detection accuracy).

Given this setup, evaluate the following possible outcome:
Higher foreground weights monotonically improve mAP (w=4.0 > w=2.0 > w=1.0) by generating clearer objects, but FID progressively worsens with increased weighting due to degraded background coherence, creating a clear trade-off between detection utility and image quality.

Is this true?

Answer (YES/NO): NO